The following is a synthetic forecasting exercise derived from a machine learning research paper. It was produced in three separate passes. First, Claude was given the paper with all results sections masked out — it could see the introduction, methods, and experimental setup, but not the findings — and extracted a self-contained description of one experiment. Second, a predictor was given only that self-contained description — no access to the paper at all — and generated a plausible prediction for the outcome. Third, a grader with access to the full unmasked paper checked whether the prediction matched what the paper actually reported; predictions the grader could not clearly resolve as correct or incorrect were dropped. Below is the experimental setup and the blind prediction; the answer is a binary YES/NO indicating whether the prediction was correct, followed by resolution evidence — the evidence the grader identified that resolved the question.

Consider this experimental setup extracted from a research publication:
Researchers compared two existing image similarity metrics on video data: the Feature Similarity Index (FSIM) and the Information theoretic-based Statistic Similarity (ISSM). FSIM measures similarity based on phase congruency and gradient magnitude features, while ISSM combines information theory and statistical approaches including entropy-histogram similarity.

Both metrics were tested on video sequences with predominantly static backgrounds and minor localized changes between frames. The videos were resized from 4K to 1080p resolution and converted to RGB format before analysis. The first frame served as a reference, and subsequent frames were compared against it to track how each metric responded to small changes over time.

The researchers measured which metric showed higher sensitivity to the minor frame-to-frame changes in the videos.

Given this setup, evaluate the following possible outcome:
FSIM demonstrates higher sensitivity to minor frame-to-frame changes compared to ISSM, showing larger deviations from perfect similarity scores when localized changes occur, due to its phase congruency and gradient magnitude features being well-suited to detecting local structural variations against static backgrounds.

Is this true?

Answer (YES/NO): NO